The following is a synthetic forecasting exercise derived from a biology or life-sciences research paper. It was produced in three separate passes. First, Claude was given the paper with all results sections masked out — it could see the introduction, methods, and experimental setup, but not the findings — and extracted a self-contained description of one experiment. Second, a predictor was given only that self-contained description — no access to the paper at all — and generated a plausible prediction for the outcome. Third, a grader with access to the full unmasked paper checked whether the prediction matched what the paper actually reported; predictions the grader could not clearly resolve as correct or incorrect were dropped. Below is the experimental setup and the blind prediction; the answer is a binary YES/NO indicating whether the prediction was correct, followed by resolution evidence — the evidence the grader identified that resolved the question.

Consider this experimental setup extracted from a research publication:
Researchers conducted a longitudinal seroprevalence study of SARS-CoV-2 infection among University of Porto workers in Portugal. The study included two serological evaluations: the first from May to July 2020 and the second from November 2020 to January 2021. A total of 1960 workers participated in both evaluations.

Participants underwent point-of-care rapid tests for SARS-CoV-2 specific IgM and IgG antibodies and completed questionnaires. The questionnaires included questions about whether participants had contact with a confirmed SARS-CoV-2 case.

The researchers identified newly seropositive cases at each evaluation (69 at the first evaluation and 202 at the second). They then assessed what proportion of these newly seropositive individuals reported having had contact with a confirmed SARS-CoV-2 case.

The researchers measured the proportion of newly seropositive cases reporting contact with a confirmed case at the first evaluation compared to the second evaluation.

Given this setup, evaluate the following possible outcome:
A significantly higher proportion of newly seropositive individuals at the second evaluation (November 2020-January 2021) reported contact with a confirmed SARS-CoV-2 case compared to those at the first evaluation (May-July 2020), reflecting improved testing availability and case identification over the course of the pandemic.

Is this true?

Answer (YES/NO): YES